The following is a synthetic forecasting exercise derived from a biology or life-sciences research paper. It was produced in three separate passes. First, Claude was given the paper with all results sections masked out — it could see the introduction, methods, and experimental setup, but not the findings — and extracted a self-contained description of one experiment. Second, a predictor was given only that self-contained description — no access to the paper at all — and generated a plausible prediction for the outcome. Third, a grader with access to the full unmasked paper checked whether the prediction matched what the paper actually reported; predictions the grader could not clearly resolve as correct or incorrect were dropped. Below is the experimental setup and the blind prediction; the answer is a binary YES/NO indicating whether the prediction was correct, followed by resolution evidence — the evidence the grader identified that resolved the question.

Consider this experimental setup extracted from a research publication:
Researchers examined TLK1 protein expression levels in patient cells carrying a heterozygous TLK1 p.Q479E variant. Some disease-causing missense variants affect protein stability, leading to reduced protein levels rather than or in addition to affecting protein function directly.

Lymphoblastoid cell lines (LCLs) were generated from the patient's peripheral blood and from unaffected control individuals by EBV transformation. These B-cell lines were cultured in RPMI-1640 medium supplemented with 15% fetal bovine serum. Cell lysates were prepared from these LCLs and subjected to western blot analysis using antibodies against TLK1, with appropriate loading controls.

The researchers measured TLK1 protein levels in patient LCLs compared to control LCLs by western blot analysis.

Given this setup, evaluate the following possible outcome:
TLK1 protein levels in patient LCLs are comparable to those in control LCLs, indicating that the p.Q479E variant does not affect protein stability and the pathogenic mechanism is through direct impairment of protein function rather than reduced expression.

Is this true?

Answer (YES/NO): YES